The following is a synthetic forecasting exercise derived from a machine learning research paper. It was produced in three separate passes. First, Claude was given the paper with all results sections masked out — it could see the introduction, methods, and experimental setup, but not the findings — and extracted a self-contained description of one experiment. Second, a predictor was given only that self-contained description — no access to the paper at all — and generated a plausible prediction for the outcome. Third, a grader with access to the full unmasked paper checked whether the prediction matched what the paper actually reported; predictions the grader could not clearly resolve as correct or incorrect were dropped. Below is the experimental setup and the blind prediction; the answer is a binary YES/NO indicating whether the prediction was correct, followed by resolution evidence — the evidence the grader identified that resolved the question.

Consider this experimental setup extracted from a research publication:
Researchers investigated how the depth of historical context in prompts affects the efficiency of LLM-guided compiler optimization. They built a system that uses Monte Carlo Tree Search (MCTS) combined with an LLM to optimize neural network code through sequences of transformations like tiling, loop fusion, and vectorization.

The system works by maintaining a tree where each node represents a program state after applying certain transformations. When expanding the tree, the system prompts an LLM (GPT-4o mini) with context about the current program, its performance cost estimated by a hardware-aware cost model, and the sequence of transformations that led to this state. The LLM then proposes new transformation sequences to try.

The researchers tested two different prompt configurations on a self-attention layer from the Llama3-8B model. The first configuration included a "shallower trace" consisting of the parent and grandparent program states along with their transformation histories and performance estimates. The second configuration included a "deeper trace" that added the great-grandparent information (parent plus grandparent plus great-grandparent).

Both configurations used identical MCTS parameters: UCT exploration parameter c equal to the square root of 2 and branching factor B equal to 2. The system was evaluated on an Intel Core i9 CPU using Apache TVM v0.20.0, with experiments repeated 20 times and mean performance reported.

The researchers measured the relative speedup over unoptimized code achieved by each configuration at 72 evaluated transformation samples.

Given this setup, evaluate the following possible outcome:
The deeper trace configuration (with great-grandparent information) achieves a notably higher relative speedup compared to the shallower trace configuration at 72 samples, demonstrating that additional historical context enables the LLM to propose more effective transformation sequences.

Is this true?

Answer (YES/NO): YES